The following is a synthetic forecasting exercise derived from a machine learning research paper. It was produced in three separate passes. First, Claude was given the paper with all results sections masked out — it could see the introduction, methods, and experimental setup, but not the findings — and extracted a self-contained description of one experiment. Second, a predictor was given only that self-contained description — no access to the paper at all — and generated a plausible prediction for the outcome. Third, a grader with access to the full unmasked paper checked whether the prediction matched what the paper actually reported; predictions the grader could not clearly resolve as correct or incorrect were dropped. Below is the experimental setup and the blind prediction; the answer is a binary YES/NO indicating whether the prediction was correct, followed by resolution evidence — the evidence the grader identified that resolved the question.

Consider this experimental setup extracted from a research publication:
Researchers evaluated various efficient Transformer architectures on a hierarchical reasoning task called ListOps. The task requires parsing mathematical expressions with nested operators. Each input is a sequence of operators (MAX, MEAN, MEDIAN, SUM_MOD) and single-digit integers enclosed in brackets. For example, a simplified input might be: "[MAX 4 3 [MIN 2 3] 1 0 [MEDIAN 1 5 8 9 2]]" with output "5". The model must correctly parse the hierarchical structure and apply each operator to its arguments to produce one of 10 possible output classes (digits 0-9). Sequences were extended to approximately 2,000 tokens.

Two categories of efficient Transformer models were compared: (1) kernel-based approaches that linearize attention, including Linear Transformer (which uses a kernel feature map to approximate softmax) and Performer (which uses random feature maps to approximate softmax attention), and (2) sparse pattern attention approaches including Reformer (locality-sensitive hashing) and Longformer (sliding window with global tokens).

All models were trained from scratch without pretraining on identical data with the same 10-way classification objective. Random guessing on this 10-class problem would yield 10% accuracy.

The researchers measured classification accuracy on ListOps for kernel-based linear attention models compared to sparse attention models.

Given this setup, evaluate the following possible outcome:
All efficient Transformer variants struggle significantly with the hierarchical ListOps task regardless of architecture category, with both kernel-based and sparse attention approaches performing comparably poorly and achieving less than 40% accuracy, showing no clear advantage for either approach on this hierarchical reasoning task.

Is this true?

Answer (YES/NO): NO